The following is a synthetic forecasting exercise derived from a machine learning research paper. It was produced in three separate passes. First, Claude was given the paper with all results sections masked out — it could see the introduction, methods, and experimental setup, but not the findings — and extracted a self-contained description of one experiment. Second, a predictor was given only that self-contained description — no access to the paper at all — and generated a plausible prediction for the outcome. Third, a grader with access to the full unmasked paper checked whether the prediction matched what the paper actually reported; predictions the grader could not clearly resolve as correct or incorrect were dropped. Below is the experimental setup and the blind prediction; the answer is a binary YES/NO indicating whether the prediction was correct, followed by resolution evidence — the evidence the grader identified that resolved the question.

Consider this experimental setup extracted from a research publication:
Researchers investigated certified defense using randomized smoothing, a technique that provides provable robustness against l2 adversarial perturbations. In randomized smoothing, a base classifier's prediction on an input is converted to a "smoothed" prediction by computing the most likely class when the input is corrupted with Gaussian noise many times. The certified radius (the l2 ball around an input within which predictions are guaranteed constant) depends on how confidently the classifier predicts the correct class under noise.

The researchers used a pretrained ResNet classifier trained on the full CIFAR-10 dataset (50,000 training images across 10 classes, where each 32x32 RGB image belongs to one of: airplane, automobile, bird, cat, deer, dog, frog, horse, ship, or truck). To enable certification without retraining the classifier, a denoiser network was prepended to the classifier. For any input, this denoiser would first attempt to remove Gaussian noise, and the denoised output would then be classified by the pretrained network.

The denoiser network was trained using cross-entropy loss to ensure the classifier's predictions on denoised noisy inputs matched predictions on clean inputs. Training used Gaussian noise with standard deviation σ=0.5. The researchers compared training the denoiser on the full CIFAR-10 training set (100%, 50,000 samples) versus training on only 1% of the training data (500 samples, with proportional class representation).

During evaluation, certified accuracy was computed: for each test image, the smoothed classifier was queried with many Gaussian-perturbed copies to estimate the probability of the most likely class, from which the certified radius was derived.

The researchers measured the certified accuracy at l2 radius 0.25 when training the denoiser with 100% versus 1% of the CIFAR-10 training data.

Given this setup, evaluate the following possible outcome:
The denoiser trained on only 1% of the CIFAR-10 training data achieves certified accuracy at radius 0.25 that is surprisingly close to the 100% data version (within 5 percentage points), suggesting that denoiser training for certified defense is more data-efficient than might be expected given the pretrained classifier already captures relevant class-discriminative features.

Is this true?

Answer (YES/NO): NO